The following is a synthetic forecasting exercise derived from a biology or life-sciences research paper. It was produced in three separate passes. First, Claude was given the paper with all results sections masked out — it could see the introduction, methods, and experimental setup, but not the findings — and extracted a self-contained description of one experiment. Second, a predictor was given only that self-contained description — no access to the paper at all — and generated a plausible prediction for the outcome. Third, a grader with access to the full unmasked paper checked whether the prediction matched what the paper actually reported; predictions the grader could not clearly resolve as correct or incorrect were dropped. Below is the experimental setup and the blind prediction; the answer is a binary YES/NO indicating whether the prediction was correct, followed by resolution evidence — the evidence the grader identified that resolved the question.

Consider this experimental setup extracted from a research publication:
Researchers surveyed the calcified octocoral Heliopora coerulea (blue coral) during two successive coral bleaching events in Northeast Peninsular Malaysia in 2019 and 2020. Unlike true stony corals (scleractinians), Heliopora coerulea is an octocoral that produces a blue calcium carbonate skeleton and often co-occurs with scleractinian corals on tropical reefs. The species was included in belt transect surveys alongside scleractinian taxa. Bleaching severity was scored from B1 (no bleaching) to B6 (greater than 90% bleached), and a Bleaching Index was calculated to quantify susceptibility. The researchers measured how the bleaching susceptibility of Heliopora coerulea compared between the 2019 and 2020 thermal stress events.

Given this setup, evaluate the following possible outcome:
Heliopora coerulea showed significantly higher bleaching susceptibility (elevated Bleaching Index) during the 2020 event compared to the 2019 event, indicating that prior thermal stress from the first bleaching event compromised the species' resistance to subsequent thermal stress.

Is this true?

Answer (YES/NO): NO